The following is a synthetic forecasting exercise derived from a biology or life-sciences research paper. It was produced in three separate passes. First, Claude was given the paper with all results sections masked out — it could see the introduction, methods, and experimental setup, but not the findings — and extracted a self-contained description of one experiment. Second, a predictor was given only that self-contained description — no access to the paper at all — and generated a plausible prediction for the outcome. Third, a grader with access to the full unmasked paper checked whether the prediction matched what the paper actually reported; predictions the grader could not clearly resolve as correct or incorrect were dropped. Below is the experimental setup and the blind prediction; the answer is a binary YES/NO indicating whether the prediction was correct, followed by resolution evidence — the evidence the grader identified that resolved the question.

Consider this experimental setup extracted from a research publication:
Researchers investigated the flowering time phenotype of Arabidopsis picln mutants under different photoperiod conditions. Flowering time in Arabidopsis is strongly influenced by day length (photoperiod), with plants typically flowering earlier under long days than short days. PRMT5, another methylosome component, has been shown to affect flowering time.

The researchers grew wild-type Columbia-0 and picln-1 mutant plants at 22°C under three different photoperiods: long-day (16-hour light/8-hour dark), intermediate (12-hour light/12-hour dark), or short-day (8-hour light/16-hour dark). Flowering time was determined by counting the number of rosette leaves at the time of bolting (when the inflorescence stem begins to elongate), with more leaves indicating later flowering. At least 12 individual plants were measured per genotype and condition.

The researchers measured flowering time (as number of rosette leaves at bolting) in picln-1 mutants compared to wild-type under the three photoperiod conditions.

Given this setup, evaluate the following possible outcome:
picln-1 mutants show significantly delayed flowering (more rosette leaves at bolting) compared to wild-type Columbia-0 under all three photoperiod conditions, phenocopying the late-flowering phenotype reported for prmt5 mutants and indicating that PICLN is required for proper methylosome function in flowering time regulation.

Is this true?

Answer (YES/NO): NO